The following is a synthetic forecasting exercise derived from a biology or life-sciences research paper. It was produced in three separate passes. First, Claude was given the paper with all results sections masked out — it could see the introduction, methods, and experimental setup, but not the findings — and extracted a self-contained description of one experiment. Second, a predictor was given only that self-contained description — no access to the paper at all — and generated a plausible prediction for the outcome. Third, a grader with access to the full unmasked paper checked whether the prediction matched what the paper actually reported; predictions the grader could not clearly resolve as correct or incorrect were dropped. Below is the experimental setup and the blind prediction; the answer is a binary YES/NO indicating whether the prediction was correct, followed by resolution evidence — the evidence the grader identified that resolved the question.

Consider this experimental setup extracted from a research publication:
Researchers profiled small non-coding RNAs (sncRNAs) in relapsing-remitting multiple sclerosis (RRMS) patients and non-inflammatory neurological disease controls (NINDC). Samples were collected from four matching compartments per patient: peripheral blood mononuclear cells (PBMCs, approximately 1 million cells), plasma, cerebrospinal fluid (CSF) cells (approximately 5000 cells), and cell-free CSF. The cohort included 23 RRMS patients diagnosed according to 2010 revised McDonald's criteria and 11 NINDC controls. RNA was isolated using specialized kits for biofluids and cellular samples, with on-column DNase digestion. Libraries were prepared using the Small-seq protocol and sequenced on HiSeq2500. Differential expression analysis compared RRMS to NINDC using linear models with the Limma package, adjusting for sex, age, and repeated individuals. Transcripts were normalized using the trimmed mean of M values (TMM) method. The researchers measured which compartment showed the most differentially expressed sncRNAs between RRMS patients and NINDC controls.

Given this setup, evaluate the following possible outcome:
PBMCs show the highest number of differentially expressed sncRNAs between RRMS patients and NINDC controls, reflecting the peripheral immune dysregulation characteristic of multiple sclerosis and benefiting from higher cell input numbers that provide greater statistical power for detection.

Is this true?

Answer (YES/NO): NO